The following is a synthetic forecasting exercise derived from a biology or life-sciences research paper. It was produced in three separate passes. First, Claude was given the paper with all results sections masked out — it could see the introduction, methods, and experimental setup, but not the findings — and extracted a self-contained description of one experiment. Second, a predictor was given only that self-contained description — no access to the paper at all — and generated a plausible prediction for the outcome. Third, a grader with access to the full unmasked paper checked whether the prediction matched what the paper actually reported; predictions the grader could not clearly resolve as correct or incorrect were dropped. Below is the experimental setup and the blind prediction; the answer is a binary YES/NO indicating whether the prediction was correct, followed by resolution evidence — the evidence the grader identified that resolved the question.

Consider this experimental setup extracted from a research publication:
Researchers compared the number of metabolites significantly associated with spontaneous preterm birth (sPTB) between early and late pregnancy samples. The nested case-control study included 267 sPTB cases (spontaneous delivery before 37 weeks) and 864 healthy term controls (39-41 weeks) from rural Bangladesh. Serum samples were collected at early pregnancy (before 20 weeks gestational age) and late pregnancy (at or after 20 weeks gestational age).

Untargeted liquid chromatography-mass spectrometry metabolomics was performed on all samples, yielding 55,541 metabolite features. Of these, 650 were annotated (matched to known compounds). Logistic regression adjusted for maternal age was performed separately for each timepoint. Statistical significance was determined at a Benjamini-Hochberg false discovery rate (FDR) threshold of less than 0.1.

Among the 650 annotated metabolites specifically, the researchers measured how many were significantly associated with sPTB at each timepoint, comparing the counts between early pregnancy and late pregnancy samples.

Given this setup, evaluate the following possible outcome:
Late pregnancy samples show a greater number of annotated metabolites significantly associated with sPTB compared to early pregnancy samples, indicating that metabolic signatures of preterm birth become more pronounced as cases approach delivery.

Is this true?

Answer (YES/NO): YES